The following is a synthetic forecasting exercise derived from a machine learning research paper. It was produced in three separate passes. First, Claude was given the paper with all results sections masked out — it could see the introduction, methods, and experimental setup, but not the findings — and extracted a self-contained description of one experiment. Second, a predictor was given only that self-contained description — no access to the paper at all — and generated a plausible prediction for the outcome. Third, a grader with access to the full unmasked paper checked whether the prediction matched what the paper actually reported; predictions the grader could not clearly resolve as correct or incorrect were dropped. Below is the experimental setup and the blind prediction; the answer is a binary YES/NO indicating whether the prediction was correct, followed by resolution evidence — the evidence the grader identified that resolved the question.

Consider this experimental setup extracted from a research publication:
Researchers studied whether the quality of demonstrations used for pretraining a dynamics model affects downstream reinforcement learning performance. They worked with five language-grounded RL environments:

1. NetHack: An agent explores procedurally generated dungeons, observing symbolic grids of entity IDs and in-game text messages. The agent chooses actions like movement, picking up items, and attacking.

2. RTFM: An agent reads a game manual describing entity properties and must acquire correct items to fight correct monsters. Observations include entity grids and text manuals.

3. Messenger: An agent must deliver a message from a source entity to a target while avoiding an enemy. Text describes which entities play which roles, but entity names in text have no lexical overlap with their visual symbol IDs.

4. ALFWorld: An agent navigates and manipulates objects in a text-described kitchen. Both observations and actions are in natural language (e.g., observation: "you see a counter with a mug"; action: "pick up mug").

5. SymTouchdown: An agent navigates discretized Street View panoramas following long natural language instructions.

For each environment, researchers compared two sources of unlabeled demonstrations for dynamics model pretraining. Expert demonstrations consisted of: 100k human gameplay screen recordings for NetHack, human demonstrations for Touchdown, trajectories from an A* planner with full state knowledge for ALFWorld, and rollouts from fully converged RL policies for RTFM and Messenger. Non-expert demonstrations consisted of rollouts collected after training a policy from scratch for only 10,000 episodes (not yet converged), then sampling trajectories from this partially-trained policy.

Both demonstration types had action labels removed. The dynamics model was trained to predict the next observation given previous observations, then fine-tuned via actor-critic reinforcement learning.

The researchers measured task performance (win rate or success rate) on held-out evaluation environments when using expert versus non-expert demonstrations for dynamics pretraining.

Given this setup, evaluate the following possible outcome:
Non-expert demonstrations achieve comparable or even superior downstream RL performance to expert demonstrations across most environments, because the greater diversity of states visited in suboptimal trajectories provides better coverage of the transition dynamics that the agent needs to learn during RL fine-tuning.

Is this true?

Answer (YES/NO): NO